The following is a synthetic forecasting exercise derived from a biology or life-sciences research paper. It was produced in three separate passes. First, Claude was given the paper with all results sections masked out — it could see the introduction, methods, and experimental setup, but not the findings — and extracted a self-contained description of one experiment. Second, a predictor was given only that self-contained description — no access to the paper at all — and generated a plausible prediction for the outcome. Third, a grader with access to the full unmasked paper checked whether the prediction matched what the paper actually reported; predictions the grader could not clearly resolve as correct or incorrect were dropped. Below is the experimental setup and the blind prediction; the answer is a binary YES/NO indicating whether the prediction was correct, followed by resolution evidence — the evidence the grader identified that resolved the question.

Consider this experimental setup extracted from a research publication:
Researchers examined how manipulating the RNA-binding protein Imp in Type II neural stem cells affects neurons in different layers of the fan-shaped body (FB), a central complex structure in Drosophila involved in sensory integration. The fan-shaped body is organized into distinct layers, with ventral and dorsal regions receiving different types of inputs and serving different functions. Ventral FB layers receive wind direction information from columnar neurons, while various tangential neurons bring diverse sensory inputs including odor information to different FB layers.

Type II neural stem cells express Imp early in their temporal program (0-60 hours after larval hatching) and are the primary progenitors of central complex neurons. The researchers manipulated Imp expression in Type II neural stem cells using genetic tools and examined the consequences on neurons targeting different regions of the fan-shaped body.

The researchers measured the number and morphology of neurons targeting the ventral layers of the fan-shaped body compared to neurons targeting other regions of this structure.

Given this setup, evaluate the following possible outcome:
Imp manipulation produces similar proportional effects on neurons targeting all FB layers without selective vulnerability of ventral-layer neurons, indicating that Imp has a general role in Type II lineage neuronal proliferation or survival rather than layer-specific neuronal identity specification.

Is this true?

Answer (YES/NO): NO